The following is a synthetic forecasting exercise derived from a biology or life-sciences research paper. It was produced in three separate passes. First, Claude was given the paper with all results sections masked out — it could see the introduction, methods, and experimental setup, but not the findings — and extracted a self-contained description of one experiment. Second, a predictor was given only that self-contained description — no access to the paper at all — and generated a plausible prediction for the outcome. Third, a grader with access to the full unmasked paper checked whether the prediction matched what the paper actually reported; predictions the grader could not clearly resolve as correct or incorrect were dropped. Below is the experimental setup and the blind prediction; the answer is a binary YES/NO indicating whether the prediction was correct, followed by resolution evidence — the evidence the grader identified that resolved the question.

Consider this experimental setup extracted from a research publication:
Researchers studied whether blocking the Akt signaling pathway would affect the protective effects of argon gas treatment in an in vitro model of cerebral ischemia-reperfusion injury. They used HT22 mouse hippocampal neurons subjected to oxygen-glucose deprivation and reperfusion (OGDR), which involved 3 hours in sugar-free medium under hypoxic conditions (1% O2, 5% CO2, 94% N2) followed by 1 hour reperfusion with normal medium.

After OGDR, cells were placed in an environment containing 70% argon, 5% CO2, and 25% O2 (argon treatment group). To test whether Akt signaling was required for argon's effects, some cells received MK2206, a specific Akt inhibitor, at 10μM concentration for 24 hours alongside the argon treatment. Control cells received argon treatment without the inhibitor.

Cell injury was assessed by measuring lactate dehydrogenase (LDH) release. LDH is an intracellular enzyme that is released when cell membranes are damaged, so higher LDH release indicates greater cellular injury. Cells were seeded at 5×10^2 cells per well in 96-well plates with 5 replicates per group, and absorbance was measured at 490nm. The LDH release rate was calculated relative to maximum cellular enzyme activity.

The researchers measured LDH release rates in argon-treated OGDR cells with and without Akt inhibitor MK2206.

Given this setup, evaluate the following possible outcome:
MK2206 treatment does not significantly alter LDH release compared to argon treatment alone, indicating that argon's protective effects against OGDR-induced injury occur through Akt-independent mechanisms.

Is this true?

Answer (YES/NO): NO